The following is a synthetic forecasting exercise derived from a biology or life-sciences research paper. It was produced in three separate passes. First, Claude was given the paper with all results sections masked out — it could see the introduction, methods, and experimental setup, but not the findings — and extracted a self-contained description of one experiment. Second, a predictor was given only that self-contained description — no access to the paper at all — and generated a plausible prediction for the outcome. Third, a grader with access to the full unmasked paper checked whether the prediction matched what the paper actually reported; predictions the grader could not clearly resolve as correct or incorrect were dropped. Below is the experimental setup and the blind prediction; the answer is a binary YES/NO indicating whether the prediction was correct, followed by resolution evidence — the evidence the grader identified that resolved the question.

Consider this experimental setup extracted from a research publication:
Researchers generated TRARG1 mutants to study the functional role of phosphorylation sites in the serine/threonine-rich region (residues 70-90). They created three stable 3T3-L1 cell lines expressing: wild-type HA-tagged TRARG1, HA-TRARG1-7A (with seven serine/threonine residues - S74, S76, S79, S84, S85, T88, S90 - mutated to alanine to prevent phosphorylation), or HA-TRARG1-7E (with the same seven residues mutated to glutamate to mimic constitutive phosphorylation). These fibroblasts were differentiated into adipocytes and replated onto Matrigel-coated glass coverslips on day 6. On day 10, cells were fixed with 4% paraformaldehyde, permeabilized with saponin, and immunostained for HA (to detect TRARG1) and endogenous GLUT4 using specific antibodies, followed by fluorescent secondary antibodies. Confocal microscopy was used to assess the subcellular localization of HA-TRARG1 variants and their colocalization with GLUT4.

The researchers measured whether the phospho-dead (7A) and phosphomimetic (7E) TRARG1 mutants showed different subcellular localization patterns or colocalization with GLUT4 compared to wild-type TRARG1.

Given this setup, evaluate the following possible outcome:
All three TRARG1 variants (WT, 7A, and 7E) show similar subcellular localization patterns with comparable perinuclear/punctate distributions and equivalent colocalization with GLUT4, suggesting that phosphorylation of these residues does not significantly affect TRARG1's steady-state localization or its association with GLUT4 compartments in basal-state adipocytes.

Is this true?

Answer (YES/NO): YES